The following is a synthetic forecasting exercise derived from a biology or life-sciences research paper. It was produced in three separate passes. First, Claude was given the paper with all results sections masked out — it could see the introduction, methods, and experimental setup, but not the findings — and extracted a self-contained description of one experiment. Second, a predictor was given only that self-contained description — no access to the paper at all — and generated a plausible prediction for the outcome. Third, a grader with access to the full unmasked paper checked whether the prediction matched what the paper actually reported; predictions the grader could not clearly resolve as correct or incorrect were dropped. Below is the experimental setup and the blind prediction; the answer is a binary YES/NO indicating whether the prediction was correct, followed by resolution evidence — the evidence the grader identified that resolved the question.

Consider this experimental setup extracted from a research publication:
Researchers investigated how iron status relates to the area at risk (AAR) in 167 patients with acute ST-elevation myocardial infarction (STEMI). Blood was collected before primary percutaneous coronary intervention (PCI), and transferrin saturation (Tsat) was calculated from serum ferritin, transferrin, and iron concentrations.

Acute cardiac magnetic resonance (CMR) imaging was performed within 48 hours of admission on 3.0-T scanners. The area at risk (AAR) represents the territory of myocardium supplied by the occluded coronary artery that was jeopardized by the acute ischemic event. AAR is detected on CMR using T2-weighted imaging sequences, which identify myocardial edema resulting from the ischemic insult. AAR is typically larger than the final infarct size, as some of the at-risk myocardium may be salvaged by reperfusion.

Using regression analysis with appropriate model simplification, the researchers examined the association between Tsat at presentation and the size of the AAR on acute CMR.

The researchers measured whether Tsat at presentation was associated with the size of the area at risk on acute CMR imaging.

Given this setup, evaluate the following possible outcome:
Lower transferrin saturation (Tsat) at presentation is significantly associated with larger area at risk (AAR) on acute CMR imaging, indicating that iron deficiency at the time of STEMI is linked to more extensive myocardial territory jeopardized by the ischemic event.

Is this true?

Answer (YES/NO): NO